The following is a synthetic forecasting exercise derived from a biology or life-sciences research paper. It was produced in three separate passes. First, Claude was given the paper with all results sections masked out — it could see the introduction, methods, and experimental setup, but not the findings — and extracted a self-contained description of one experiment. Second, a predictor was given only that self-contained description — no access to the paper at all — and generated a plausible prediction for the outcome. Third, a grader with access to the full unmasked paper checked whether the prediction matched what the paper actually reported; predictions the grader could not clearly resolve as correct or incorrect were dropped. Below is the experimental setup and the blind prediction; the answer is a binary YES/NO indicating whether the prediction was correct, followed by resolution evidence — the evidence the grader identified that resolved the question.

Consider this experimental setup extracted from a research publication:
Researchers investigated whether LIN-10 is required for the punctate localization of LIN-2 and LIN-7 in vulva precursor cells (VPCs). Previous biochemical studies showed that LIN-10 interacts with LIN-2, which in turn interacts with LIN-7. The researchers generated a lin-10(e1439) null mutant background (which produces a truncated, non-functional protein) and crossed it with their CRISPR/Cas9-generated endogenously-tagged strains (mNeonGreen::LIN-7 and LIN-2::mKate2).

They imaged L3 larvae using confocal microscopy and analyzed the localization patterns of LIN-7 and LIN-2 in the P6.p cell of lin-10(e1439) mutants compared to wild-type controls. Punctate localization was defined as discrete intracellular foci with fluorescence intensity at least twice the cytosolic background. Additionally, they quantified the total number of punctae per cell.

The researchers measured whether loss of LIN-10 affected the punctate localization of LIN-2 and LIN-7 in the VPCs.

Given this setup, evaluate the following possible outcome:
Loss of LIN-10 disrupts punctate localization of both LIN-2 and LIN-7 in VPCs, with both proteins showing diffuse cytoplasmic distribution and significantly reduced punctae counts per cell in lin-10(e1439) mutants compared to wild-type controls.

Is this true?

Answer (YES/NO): NO